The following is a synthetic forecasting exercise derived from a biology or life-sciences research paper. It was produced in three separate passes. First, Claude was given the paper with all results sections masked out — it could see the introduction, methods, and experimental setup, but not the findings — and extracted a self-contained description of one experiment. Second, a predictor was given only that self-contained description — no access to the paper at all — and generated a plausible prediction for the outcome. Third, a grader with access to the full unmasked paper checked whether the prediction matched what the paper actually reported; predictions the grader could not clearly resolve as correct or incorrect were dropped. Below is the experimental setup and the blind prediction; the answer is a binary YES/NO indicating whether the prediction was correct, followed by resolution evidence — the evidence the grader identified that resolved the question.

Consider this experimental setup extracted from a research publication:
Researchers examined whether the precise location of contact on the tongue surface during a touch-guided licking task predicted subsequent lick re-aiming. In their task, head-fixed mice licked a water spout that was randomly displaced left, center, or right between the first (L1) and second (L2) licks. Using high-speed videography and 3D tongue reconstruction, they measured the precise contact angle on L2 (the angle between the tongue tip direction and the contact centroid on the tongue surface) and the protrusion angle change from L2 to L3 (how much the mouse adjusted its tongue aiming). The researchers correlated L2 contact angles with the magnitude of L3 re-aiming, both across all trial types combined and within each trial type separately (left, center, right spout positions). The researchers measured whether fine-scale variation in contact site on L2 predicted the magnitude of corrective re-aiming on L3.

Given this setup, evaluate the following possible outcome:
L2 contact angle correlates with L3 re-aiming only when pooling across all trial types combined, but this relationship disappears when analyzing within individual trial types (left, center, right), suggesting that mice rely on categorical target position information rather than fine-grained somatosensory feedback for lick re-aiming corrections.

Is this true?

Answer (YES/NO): NO